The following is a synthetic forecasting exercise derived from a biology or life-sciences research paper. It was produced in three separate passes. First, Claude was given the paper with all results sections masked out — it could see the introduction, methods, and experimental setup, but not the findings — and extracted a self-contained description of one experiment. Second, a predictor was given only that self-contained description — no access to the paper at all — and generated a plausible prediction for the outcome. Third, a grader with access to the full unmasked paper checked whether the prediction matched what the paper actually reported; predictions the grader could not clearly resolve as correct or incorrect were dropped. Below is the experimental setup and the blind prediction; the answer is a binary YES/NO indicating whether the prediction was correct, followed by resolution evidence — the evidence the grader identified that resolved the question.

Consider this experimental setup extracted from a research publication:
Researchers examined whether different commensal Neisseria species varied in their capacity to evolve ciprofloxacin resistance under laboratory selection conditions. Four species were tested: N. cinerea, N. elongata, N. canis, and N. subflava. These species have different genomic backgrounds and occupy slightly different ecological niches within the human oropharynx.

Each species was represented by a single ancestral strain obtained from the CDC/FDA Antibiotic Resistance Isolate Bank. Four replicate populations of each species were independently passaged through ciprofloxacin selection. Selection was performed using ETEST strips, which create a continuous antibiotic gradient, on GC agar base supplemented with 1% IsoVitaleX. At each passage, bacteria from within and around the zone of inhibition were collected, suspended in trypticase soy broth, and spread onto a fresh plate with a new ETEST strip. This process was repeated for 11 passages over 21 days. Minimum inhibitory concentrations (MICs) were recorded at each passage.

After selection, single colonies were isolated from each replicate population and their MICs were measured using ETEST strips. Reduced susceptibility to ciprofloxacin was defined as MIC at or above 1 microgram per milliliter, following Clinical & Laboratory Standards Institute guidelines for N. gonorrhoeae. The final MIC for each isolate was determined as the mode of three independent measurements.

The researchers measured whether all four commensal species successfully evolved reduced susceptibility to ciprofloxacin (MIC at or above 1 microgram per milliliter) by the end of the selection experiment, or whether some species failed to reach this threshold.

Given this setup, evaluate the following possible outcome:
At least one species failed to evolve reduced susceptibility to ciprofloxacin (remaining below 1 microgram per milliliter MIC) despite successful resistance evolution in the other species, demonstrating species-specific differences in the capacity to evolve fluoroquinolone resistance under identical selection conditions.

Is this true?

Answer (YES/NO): YES